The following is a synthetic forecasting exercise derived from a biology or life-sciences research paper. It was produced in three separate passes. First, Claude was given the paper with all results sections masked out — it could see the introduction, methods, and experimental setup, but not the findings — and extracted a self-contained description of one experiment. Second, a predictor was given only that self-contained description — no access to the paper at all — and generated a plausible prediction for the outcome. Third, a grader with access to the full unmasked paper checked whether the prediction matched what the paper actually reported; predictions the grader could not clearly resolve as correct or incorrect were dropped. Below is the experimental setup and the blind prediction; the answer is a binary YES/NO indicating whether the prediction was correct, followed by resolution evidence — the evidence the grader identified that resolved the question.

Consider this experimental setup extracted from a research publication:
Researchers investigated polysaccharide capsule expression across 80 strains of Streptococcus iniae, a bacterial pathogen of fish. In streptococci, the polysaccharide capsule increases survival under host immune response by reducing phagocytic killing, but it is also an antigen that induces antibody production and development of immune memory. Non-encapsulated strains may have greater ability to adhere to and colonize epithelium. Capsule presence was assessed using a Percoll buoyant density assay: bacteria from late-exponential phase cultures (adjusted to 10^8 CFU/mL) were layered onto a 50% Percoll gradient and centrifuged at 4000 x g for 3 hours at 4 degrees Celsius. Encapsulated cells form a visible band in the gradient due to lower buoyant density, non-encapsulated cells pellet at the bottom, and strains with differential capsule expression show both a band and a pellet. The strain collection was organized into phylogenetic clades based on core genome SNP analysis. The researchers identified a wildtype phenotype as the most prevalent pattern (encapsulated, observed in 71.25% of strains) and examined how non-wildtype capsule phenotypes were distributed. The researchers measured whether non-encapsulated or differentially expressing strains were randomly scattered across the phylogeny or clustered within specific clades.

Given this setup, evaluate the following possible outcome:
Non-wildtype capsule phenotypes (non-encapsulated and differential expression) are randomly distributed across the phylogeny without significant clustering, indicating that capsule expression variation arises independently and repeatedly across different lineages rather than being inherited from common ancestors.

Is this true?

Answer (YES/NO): NO